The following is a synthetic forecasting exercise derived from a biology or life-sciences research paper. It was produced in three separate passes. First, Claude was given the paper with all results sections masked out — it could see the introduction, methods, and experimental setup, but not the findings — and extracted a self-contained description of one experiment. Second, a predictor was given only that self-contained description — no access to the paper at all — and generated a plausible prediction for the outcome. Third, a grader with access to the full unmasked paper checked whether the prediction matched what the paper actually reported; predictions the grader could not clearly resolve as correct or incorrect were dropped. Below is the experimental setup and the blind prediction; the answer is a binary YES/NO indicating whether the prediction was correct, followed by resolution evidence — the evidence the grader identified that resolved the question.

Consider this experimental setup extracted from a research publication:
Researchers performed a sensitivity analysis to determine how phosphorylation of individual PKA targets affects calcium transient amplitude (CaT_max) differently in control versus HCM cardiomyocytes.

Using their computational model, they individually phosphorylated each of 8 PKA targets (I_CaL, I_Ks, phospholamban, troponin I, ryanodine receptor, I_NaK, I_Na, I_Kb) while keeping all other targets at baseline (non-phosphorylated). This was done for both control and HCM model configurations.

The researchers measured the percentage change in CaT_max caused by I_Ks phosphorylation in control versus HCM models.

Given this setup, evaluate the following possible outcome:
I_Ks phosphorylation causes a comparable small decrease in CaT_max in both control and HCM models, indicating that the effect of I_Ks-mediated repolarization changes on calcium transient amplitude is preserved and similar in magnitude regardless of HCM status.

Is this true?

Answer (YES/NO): NO